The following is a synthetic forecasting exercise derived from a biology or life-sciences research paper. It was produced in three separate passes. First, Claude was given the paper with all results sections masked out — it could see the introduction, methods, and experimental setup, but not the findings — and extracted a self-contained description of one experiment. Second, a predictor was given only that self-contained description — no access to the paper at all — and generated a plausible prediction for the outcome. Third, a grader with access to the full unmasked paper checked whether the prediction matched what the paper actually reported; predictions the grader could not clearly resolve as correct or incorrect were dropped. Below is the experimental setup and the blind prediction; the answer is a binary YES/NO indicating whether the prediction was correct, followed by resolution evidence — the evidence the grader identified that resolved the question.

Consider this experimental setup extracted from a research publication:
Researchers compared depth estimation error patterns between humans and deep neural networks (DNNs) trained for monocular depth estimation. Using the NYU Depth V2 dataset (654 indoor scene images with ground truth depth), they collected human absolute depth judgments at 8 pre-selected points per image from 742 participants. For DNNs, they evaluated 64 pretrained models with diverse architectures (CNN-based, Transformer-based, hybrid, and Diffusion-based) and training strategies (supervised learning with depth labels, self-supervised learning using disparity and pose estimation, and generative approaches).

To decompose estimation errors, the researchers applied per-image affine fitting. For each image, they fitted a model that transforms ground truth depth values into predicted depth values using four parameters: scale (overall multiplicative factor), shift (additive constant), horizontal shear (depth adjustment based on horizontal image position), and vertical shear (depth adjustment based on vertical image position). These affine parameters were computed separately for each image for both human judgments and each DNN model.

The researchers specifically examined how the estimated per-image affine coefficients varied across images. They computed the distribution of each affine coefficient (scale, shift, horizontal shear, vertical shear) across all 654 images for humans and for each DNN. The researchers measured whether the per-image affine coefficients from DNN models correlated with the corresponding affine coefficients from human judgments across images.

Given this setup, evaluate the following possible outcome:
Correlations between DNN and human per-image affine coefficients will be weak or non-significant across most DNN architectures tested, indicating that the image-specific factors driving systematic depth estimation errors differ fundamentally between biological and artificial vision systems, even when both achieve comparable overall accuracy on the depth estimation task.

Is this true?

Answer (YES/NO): NO